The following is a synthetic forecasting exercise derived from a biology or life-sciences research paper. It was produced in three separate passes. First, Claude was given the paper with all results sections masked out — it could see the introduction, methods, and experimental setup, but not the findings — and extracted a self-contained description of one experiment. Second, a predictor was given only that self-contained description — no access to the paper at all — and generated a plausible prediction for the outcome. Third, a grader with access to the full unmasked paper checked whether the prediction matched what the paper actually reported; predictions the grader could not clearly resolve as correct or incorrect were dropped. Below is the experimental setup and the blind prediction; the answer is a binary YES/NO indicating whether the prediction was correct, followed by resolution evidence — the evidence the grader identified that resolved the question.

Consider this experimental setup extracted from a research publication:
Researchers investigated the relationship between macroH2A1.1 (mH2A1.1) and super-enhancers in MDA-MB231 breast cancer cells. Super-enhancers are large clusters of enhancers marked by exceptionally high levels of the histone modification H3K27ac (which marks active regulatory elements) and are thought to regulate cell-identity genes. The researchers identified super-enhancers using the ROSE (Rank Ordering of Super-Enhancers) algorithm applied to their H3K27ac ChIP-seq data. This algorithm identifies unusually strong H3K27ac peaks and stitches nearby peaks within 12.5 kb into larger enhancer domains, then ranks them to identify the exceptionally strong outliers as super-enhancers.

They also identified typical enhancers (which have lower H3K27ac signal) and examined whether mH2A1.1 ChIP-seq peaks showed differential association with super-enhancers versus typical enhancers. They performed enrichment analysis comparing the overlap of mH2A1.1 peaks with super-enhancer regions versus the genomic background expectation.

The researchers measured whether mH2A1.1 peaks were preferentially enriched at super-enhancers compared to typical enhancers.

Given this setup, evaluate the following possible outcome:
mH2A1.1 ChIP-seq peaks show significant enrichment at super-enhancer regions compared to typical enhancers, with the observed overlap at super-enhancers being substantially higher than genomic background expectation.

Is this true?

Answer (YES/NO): YES